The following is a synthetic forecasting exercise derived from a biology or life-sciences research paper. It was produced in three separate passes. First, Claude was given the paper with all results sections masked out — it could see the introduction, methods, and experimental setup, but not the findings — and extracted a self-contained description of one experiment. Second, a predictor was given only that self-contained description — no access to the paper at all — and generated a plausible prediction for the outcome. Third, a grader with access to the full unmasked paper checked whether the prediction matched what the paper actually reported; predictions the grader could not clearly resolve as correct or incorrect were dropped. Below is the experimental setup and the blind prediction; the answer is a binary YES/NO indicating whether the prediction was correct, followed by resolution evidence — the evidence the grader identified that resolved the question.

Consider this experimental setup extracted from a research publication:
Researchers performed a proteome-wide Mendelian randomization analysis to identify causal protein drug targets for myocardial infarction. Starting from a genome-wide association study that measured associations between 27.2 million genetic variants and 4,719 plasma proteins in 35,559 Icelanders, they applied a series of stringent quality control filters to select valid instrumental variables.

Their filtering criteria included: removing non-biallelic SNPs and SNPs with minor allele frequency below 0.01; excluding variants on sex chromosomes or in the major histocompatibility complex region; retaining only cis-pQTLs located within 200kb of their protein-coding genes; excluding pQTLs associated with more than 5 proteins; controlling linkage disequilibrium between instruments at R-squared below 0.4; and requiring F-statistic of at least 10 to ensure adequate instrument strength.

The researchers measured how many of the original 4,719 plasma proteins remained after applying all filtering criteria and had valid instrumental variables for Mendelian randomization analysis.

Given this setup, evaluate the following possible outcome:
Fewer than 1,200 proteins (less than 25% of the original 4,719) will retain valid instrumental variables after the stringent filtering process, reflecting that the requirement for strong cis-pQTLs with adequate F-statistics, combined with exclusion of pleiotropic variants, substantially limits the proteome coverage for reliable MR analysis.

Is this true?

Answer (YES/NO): NO